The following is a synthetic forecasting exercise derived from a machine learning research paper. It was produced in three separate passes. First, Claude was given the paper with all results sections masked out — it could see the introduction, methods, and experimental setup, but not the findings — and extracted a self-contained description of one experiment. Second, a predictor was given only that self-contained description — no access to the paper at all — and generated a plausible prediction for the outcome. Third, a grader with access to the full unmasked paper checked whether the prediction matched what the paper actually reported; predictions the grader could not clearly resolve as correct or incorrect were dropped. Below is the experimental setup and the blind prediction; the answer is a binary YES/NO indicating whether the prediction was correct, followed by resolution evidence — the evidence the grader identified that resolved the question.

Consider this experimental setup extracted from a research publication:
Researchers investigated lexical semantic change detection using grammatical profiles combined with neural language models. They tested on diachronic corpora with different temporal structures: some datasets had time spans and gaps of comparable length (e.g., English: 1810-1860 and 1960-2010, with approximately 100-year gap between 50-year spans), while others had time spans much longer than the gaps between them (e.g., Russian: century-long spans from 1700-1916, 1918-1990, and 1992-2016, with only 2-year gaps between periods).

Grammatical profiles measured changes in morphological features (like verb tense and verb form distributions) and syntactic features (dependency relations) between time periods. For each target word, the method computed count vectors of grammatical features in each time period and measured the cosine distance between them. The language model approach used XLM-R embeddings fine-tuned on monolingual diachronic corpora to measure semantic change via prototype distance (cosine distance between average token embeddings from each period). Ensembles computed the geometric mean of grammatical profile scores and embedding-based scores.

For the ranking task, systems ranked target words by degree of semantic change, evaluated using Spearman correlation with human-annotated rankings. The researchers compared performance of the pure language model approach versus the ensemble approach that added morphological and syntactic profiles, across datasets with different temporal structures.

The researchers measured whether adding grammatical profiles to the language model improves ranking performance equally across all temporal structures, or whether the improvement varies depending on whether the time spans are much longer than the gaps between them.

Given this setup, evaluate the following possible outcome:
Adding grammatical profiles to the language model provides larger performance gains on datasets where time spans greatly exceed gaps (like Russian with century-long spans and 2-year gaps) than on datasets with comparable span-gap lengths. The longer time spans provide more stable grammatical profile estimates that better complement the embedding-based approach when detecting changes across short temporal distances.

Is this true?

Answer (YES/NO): NO